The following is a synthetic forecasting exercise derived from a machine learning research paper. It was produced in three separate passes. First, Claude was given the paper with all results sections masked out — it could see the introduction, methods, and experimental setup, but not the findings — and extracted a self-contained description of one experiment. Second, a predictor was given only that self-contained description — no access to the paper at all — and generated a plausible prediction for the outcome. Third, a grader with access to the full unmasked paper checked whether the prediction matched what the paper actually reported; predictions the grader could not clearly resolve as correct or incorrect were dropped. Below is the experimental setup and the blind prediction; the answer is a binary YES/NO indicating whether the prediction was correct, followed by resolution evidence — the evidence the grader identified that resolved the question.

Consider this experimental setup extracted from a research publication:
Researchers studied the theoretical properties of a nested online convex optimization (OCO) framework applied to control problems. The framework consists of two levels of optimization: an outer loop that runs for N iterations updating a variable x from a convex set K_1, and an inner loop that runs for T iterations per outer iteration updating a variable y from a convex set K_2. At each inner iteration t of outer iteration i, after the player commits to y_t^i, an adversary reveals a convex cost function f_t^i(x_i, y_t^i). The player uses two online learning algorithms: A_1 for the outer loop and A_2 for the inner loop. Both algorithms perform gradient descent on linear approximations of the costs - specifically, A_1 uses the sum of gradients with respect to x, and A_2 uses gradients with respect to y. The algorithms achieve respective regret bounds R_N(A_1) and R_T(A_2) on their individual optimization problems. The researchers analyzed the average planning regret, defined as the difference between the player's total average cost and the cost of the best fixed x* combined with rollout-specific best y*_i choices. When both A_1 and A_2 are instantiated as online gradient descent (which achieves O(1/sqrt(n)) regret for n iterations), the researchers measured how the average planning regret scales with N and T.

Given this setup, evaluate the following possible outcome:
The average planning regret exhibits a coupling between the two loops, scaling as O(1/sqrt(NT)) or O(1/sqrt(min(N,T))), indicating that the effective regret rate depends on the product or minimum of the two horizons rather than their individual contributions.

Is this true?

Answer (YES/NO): NO